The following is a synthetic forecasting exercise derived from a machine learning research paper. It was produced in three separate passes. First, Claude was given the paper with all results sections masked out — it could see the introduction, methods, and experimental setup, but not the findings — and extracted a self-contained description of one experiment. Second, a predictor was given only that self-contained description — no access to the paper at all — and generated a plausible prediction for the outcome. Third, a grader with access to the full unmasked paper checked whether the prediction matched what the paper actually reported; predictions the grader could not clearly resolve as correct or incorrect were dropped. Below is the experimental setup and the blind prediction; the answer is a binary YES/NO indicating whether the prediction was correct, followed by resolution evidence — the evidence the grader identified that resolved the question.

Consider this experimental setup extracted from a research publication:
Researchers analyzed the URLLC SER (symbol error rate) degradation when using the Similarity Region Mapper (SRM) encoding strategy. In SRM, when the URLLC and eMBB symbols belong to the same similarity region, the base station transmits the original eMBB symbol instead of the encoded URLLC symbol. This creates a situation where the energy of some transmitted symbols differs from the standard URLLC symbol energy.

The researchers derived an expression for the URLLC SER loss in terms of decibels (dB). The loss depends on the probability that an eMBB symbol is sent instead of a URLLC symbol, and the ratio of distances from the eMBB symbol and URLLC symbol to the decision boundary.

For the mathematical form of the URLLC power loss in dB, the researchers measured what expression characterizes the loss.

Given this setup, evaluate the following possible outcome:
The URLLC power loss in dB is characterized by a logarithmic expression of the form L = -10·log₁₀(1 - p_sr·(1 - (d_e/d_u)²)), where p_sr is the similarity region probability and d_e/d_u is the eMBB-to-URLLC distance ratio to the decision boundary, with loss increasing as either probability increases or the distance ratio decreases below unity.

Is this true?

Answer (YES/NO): NO